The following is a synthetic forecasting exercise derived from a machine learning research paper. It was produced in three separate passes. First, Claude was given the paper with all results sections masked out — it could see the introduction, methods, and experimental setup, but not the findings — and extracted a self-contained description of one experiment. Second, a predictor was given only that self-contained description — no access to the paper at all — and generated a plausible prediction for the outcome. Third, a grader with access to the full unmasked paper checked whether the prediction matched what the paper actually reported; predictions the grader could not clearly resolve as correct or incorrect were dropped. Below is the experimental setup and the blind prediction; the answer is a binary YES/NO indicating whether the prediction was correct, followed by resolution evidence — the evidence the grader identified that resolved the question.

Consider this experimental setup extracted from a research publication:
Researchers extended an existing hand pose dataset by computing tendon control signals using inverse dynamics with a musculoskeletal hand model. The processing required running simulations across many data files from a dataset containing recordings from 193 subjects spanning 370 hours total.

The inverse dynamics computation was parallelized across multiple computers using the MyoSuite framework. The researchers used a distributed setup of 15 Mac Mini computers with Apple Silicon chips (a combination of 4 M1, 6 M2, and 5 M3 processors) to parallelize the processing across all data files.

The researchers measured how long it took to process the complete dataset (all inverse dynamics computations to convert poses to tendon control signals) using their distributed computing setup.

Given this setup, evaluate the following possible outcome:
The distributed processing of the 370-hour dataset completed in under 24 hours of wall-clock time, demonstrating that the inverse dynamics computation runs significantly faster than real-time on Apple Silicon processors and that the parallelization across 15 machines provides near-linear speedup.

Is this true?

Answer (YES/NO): NO